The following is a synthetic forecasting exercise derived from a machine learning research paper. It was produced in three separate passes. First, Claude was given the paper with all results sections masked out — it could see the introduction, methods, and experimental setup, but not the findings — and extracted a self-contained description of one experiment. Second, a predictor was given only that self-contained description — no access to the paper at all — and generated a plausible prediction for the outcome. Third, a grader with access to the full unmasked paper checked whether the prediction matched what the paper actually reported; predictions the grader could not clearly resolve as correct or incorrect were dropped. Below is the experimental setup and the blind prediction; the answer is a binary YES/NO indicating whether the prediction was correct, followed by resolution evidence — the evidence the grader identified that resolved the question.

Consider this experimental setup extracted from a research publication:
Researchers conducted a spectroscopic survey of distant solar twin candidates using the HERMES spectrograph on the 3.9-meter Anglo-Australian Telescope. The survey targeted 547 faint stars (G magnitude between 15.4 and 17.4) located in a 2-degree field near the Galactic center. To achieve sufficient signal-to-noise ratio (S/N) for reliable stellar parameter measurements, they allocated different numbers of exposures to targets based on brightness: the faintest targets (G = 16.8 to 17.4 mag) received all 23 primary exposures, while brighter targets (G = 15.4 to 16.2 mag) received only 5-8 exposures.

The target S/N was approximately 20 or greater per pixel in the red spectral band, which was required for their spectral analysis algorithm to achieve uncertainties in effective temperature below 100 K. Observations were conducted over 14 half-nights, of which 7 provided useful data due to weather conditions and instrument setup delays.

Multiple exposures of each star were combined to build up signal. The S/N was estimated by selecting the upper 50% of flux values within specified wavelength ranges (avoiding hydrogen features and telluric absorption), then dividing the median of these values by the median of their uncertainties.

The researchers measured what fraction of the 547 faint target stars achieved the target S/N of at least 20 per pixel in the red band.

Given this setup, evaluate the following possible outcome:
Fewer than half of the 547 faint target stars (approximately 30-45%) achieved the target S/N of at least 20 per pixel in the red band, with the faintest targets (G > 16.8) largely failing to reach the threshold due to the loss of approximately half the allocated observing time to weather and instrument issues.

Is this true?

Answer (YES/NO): NO